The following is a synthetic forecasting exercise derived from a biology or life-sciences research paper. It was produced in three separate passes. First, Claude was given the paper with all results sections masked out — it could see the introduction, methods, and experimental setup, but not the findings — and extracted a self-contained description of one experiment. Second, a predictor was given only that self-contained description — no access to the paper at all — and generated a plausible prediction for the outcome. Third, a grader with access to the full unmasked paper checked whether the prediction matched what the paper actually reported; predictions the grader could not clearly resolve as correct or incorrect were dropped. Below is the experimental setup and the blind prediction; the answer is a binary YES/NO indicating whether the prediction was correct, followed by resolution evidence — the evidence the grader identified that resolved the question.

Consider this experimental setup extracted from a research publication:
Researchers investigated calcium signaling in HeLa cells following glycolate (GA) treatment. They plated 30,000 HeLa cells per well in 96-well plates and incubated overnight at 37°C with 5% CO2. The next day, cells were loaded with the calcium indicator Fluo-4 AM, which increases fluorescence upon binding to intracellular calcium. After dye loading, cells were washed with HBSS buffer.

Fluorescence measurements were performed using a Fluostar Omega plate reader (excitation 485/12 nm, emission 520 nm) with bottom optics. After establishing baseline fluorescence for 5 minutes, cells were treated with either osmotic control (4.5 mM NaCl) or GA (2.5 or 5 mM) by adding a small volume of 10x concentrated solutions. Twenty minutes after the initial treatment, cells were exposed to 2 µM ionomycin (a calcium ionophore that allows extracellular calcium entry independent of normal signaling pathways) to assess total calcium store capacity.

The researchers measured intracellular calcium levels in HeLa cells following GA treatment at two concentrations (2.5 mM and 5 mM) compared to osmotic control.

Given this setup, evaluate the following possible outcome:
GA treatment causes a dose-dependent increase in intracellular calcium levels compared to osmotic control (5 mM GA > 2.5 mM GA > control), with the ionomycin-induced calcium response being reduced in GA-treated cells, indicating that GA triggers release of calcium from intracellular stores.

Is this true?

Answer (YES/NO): NO